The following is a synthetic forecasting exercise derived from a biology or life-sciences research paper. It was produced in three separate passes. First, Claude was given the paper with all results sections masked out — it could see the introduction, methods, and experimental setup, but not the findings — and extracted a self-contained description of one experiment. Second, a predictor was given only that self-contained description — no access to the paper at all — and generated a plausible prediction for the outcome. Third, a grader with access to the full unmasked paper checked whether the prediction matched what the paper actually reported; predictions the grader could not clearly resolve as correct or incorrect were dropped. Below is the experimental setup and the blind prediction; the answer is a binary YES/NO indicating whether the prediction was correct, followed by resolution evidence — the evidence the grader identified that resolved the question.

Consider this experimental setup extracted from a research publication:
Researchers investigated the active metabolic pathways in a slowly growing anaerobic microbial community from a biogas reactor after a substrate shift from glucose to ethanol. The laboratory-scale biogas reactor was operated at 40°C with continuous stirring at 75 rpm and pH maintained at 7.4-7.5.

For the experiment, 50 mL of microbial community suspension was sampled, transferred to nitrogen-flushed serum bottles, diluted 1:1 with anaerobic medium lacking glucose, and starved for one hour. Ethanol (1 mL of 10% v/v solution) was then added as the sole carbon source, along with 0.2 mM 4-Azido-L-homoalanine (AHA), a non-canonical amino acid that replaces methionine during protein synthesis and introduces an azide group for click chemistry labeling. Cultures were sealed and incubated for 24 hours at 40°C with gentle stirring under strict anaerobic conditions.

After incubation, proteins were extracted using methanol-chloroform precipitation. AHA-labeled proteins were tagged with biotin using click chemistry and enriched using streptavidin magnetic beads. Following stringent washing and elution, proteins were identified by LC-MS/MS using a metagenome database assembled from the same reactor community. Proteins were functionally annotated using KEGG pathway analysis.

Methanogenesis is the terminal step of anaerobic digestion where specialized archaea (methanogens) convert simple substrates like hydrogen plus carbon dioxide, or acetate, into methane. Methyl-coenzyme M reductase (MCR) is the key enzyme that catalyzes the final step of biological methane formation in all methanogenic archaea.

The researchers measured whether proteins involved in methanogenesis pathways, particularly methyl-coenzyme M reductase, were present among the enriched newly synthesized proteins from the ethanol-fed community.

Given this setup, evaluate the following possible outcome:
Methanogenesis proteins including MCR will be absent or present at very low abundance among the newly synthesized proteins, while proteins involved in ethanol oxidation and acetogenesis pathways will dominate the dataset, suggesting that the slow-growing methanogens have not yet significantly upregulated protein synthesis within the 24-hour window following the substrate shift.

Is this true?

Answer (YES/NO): NO